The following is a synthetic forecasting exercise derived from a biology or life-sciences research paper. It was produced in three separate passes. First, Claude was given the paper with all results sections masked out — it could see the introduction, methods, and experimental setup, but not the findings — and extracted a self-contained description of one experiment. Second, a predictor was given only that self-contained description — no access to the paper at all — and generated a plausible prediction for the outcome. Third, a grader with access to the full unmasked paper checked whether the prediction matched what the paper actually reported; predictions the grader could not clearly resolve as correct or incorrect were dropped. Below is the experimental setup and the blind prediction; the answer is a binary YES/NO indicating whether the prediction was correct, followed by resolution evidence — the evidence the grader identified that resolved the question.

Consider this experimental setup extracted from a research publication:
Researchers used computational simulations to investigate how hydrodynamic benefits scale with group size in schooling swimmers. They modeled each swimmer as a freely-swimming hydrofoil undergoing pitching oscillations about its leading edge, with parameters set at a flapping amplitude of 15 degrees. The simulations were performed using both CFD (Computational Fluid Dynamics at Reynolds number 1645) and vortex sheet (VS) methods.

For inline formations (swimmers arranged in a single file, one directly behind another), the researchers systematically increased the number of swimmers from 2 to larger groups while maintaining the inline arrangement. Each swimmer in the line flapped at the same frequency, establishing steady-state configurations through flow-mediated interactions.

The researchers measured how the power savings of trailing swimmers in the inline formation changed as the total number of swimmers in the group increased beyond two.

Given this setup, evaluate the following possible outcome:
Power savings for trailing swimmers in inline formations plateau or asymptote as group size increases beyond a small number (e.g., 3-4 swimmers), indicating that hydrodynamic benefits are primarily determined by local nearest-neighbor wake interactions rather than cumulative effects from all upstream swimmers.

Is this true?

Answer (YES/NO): NO